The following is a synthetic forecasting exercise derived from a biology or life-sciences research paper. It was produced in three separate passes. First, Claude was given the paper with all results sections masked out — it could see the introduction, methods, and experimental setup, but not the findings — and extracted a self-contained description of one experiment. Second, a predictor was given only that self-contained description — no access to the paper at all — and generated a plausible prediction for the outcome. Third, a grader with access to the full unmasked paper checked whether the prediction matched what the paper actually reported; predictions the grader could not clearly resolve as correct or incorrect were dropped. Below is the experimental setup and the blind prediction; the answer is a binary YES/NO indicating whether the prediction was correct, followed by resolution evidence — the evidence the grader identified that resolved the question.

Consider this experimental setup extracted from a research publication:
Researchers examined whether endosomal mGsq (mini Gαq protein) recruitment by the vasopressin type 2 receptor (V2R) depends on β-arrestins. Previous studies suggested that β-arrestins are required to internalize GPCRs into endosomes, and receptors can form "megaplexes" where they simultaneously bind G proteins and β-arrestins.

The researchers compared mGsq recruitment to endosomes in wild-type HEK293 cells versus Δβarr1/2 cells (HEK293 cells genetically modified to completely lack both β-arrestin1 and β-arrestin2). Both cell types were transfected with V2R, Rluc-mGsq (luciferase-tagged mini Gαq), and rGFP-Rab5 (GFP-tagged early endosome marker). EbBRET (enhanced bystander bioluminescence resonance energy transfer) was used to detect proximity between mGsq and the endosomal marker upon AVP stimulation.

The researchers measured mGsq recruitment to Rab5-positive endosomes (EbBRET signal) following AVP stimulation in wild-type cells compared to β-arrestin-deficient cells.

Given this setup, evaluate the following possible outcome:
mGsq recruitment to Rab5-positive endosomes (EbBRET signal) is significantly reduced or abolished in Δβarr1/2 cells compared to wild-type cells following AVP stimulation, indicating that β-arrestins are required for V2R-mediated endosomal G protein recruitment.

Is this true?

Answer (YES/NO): NO